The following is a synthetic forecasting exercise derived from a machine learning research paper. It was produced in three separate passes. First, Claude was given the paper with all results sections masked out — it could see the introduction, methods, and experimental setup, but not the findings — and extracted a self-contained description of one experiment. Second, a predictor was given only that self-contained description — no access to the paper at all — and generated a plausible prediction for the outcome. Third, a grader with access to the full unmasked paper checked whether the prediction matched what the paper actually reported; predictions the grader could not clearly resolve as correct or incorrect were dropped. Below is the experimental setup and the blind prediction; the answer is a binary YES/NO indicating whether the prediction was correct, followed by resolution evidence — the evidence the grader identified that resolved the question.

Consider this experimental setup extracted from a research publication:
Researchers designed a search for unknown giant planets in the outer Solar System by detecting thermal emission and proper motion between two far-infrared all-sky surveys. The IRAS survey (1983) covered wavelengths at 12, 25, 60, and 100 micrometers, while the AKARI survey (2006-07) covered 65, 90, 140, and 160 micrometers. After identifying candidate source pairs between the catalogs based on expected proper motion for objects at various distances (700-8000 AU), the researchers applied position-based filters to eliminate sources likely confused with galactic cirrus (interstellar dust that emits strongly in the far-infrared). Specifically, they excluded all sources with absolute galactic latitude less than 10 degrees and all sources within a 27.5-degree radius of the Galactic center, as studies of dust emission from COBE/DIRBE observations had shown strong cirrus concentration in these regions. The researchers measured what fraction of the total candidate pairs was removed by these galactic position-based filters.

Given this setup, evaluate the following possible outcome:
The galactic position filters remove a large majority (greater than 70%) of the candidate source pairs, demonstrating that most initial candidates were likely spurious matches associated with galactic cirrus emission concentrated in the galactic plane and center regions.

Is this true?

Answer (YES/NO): YES